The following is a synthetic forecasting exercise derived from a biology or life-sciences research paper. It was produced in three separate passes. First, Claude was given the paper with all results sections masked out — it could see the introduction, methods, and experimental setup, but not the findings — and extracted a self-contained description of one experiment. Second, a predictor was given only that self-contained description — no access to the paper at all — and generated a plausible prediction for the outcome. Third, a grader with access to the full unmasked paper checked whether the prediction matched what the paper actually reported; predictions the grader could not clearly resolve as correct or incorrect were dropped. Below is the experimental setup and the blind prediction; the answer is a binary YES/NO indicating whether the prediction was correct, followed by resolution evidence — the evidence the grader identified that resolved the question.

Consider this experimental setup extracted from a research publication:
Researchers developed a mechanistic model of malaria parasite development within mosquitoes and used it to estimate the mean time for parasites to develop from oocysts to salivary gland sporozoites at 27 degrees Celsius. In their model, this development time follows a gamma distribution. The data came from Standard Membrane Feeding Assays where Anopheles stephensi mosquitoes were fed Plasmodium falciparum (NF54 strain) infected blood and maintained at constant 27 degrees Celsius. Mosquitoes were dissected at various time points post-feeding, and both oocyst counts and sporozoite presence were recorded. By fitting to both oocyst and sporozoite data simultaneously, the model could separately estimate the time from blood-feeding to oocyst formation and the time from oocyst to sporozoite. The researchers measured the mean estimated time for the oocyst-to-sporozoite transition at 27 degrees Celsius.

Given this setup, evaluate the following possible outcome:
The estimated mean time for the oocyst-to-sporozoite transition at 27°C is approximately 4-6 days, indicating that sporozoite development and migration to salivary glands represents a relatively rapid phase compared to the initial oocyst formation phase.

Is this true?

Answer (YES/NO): NO